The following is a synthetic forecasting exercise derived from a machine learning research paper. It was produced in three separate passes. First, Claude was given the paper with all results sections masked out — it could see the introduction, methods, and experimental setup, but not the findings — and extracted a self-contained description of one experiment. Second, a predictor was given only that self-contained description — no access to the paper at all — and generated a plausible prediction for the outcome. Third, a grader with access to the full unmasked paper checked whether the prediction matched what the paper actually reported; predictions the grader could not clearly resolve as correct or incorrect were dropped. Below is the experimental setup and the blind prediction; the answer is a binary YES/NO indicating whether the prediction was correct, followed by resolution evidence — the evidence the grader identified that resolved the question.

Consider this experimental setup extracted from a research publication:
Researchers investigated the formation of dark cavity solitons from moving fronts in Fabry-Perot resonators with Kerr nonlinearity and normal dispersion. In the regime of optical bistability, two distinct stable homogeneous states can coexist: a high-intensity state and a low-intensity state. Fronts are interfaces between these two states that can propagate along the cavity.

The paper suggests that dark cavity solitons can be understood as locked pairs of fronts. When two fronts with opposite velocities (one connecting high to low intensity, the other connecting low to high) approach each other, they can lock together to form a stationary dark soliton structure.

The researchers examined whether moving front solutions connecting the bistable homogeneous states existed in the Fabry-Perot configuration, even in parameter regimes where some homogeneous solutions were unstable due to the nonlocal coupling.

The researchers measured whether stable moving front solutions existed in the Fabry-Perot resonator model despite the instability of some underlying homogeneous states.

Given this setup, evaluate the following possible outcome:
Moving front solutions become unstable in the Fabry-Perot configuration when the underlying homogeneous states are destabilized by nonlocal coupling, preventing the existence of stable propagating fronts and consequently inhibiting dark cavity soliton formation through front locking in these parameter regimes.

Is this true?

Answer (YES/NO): NO